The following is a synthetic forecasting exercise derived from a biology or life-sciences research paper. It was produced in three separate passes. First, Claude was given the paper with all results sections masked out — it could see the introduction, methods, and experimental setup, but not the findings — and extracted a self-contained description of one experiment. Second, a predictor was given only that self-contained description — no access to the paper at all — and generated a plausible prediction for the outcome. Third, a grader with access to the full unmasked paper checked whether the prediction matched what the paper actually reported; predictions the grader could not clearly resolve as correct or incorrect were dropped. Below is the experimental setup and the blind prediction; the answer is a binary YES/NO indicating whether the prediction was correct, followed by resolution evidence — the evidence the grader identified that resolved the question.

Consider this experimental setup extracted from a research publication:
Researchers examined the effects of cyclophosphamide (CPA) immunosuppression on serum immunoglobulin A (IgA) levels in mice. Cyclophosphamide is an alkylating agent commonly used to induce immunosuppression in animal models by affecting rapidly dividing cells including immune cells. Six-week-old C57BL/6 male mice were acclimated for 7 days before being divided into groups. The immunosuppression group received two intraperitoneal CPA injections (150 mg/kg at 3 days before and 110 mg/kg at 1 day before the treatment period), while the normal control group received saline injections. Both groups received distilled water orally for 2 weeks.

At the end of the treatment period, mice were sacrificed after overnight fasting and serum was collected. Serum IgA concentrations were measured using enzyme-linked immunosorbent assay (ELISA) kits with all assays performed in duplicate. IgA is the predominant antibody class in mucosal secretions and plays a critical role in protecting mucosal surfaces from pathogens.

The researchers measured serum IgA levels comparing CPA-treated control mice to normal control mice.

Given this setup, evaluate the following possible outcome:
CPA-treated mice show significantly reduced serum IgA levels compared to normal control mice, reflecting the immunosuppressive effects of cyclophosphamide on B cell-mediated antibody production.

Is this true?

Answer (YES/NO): YES